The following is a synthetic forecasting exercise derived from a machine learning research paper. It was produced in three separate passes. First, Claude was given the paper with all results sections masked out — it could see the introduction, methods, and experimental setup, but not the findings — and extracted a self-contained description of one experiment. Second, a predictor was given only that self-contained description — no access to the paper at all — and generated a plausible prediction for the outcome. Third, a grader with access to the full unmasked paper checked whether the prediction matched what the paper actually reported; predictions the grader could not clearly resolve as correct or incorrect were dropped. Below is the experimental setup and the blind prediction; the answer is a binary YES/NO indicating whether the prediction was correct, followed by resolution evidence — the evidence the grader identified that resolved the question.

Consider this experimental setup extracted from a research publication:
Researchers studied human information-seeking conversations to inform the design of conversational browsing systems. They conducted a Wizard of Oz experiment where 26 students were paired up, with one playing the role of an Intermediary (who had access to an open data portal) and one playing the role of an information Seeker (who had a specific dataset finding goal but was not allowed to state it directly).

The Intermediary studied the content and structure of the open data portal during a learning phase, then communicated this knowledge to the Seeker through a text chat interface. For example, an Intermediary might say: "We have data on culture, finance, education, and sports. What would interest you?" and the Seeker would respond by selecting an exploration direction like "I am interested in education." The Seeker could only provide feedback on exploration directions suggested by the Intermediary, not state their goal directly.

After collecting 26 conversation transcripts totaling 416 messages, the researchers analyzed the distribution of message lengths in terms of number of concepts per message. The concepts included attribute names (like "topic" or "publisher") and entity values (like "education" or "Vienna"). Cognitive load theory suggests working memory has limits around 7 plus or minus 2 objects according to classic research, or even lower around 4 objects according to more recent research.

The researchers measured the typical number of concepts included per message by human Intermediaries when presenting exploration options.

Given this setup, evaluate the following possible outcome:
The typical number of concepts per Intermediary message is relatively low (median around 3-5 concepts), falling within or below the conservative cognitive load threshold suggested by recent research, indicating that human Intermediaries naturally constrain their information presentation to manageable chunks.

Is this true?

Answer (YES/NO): NO